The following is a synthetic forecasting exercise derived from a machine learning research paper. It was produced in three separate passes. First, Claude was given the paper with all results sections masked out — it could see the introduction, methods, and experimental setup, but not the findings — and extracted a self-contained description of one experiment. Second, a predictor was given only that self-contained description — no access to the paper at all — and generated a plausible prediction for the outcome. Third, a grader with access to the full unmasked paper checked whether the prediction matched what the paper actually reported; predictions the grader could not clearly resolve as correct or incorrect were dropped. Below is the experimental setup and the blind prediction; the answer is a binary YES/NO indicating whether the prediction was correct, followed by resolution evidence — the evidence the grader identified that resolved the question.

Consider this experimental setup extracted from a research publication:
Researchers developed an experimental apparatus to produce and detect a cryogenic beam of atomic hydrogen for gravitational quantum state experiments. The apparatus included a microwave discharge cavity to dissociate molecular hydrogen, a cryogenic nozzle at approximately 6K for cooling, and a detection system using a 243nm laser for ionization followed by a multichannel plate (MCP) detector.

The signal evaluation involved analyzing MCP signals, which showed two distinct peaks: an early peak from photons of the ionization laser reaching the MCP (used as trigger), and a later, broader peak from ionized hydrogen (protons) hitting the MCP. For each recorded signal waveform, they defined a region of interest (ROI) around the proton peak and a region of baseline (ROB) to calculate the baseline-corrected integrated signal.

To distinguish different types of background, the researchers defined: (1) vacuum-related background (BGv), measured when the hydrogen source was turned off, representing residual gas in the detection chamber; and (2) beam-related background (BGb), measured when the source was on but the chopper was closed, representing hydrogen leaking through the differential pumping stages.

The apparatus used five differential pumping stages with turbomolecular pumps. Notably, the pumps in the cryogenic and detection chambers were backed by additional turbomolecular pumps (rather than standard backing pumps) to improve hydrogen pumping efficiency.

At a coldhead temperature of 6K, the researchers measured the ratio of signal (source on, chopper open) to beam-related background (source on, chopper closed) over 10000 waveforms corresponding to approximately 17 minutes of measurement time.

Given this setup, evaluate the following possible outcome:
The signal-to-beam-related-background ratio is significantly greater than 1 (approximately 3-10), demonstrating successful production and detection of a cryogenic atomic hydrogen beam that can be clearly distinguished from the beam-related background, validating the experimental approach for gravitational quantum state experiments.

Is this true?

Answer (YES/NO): NO